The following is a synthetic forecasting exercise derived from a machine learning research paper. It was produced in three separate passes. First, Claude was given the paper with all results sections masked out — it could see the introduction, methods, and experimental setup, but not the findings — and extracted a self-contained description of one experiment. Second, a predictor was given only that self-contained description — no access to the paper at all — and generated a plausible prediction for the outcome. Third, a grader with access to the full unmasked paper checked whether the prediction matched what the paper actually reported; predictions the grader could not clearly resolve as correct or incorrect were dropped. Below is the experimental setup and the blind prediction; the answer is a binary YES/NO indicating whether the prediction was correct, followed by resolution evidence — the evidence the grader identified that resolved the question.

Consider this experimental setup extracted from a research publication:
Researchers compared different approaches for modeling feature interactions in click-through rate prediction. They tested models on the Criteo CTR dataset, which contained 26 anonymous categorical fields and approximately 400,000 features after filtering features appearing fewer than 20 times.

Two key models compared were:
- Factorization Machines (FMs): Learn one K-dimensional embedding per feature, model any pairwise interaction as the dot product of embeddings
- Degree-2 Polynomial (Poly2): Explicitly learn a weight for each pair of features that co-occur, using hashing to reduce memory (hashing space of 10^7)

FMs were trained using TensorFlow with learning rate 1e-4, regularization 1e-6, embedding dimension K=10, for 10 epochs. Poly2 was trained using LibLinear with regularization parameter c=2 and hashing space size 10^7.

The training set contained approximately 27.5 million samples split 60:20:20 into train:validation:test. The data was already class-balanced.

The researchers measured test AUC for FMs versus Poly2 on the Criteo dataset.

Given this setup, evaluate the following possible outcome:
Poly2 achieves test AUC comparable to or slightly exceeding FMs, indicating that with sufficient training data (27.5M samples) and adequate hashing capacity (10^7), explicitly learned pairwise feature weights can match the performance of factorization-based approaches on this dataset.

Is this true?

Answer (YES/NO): NO